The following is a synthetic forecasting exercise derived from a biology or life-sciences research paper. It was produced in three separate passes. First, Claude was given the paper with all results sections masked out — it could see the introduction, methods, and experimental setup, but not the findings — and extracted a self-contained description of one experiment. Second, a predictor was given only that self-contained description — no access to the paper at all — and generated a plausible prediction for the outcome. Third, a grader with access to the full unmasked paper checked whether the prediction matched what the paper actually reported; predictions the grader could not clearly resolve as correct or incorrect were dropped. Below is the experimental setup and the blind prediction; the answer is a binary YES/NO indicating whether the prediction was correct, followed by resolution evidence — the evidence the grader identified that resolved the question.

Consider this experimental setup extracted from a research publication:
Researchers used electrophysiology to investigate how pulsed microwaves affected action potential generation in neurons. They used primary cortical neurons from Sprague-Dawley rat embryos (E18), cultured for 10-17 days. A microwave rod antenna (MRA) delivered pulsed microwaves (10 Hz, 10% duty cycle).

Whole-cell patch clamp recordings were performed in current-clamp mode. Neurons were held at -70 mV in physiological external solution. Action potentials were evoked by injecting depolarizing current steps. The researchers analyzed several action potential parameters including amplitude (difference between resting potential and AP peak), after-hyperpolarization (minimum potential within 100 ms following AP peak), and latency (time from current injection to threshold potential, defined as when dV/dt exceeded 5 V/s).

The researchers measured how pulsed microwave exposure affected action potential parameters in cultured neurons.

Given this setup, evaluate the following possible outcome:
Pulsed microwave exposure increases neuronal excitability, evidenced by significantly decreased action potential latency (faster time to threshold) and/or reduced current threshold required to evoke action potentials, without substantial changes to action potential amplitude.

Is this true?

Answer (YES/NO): NO